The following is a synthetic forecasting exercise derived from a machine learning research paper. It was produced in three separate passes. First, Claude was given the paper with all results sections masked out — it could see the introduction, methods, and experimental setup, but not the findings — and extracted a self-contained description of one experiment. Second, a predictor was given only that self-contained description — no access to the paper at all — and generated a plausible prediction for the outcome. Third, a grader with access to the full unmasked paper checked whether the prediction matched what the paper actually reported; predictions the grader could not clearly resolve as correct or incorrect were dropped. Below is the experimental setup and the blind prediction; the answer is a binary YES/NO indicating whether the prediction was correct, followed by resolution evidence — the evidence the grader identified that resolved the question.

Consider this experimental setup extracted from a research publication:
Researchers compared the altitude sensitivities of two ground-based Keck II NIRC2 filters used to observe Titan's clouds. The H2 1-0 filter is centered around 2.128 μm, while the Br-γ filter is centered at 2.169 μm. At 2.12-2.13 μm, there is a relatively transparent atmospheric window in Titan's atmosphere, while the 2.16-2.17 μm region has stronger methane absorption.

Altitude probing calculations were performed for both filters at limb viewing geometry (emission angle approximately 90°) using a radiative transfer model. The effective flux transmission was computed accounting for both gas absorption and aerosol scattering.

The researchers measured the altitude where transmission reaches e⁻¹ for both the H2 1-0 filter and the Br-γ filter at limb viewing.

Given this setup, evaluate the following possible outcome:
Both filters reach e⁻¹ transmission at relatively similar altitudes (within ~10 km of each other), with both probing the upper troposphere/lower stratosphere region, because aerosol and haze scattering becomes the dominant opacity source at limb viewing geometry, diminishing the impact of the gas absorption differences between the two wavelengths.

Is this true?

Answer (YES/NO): NO